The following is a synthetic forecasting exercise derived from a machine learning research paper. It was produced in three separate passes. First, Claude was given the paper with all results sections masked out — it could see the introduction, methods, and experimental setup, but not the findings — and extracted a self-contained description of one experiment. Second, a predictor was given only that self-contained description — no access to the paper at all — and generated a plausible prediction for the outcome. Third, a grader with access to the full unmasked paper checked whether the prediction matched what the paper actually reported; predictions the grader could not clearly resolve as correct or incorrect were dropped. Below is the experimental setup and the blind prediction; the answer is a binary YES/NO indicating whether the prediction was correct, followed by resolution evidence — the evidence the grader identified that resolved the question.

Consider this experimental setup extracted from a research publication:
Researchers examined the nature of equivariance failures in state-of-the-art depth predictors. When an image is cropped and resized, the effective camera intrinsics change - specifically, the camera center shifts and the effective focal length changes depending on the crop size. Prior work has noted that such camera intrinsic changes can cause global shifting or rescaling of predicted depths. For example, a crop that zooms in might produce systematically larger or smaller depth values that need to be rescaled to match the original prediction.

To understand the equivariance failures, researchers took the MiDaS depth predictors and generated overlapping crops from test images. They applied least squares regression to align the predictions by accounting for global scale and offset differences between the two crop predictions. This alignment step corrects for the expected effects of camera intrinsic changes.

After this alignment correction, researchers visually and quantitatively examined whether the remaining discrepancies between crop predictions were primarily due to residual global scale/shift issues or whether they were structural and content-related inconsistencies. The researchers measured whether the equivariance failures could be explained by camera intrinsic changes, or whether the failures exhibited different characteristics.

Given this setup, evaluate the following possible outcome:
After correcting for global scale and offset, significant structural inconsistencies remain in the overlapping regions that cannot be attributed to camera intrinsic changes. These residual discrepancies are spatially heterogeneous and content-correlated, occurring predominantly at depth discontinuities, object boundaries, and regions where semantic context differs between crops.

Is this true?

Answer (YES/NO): YES